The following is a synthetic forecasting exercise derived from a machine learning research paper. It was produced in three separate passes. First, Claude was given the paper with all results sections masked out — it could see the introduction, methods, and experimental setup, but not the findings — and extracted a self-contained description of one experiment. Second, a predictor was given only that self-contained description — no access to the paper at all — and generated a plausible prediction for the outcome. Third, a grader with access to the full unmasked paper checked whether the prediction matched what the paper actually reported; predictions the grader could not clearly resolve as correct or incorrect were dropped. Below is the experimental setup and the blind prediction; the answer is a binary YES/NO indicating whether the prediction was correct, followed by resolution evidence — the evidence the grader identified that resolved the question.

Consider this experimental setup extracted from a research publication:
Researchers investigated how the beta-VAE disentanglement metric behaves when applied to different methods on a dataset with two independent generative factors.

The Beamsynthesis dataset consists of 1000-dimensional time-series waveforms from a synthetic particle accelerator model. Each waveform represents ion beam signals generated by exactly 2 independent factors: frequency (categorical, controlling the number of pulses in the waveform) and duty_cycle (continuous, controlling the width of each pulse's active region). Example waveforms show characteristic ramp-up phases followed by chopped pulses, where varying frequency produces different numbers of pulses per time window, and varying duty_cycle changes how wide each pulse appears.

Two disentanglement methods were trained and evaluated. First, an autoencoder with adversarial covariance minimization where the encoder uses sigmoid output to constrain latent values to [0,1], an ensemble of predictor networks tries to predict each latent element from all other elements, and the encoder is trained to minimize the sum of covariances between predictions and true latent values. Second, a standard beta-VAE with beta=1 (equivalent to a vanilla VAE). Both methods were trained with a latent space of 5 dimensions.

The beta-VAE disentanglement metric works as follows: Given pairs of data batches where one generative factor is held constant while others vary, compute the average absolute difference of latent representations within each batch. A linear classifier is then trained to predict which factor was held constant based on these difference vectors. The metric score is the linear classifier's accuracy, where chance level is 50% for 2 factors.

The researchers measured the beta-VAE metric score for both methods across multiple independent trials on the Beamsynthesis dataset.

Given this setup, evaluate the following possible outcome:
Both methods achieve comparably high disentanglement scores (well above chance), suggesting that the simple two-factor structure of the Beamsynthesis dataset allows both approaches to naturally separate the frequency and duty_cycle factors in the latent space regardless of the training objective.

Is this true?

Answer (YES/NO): YES